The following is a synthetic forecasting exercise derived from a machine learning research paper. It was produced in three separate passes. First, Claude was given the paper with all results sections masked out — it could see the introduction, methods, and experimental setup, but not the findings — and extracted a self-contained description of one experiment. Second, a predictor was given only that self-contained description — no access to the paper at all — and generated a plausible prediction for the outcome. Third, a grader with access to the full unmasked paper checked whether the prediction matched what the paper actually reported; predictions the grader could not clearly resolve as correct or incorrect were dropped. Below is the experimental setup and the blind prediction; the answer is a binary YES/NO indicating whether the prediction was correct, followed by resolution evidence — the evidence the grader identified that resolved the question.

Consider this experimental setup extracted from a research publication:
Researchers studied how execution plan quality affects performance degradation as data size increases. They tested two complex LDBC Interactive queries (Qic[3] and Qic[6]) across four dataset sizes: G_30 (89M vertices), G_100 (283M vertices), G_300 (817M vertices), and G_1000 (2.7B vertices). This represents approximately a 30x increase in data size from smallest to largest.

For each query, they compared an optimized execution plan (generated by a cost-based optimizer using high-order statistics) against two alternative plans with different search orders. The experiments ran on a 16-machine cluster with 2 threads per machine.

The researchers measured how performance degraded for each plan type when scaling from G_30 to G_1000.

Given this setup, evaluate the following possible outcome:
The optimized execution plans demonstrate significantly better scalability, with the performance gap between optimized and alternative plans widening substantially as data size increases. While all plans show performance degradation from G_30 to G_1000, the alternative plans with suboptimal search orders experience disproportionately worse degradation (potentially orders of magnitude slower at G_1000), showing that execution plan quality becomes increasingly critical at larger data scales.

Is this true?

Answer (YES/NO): YES